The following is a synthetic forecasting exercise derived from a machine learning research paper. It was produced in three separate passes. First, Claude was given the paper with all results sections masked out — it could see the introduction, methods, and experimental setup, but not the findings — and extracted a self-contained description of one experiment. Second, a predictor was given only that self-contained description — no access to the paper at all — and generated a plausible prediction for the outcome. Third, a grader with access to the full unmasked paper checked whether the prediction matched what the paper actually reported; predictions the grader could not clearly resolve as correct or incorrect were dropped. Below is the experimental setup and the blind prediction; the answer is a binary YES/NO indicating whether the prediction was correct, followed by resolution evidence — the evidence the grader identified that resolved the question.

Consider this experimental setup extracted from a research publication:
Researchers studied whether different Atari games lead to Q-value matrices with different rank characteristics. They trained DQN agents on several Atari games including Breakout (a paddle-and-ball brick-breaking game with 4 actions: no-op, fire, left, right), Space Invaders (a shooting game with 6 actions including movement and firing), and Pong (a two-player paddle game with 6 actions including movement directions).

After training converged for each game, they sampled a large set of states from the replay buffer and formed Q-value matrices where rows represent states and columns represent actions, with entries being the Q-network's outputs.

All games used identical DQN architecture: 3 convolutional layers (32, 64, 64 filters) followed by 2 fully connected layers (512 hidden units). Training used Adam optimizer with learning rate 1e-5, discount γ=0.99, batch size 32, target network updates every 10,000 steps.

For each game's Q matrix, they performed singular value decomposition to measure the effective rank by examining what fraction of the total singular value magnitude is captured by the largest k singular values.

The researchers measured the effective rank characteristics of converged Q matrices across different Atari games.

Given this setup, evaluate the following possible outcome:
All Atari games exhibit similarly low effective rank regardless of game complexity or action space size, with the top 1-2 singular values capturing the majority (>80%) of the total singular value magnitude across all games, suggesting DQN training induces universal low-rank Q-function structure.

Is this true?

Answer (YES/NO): NO